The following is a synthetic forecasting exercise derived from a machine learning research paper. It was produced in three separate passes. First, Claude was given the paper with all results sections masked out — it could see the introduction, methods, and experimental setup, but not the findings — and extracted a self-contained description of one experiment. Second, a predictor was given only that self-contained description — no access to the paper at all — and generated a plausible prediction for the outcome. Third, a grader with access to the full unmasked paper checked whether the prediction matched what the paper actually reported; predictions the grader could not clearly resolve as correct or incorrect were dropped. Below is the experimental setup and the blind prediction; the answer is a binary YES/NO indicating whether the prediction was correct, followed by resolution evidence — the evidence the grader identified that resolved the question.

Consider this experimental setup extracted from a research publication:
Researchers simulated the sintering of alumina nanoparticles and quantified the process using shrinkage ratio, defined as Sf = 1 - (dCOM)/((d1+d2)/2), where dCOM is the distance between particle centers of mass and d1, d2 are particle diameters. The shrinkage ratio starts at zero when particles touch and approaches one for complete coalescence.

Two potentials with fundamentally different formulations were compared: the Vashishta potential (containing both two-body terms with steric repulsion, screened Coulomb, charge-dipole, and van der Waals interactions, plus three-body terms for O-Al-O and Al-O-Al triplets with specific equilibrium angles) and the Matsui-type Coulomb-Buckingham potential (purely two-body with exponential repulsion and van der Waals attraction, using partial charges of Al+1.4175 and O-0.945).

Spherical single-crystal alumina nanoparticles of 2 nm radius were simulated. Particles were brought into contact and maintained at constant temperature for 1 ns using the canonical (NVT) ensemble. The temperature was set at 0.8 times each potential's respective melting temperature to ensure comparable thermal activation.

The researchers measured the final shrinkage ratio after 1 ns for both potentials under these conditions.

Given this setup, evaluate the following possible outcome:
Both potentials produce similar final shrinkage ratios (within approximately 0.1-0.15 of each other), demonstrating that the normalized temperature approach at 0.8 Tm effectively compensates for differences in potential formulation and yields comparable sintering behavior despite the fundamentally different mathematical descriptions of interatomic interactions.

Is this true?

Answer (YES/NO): YES